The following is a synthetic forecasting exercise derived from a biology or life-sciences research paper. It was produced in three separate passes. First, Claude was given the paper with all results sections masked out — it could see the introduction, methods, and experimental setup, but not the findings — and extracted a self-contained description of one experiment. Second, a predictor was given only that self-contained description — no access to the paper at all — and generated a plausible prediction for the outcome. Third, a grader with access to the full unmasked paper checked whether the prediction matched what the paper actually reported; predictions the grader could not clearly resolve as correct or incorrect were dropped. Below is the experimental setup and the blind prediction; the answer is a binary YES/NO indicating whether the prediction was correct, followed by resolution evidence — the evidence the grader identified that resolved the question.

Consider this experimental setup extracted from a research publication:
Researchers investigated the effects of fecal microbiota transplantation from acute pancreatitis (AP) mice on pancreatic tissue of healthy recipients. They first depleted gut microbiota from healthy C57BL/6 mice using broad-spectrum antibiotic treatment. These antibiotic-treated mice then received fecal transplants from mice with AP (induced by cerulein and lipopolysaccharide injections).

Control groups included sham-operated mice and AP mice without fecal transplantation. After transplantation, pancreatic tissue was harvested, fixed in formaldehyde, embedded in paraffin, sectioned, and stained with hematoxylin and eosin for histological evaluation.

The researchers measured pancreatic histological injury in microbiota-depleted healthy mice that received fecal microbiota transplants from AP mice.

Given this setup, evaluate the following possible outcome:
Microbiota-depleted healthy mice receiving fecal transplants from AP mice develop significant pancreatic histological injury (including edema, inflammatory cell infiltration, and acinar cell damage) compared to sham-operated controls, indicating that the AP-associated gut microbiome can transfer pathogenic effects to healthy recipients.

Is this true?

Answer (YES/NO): NO